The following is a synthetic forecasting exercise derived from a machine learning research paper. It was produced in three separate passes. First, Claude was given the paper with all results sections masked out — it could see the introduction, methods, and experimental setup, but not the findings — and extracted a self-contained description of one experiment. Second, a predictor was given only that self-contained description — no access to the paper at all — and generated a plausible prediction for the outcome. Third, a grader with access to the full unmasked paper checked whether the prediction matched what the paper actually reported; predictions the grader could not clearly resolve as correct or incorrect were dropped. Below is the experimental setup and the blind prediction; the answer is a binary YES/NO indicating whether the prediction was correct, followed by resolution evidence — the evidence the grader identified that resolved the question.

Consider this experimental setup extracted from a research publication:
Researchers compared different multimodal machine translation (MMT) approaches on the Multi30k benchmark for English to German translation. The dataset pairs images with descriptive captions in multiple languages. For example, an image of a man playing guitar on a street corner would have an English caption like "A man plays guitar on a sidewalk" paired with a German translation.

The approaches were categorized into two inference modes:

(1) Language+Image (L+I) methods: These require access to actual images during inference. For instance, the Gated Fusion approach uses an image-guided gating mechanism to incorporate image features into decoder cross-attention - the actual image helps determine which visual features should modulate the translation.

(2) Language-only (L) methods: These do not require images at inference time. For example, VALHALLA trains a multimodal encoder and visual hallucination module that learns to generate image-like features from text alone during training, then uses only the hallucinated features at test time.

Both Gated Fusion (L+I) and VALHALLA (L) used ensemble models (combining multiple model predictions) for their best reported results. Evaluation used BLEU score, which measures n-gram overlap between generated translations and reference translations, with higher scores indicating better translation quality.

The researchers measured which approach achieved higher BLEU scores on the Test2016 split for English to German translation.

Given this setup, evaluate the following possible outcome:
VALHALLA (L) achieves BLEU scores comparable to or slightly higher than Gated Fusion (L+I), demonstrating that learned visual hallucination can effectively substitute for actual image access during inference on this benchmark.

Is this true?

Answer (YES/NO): YES